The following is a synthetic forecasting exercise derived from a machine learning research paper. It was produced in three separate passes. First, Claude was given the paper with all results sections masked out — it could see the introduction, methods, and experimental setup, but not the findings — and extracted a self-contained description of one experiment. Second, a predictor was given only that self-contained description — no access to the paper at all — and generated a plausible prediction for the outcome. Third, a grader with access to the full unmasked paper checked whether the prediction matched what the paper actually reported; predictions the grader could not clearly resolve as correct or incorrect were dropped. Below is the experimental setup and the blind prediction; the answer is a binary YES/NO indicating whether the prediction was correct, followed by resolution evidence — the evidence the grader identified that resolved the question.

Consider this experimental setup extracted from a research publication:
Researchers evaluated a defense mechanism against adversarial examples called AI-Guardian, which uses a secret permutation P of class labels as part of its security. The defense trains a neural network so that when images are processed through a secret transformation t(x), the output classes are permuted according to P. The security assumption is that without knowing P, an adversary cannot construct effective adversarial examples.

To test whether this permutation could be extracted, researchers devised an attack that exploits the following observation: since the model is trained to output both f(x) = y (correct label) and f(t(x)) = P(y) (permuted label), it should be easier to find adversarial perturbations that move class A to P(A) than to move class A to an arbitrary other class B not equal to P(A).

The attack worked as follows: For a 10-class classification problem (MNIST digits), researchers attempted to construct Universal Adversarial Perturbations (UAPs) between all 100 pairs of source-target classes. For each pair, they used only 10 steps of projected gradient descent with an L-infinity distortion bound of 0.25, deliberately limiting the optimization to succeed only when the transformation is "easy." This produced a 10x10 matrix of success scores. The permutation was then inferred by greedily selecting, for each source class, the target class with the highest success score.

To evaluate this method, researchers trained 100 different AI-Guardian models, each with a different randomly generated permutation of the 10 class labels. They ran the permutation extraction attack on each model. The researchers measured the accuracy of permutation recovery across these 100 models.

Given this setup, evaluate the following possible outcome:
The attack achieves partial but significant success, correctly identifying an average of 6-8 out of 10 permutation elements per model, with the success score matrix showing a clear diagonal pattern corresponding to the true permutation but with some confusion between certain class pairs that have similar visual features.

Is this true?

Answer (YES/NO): NO